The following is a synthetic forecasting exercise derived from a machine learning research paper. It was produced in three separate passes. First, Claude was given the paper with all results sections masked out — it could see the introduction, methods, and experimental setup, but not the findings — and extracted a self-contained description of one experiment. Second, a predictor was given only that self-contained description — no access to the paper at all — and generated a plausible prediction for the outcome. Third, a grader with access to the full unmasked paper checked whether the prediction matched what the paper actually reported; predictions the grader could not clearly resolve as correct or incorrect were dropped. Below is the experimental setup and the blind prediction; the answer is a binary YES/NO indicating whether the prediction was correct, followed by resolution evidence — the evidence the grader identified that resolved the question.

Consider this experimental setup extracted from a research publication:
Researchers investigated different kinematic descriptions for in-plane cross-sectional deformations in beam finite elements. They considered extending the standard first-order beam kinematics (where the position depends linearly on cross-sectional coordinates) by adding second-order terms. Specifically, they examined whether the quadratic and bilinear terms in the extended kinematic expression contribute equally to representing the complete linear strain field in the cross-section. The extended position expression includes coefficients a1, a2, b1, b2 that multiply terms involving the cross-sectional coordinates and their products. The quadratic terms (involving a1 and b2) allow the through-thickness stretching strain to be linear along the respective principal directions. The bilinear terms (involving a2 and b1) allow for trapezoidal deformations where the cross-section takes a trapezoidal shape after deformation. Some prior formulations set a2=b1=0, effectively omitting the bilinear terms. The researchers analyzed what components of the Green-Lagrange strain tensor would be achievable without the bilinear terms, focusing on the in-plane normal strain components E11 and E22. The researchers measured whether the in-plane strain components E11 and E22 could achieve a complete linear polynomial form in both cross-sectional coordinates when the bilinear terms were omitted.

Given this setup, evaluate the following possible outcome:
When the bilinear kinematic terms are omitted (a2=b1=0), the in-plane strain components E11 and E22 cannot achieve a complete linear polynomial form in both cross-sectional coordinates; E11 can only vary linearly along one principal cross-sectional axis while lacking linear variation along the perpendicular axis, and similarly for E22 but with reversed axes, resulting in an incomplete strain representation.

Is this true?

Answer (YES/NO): YES